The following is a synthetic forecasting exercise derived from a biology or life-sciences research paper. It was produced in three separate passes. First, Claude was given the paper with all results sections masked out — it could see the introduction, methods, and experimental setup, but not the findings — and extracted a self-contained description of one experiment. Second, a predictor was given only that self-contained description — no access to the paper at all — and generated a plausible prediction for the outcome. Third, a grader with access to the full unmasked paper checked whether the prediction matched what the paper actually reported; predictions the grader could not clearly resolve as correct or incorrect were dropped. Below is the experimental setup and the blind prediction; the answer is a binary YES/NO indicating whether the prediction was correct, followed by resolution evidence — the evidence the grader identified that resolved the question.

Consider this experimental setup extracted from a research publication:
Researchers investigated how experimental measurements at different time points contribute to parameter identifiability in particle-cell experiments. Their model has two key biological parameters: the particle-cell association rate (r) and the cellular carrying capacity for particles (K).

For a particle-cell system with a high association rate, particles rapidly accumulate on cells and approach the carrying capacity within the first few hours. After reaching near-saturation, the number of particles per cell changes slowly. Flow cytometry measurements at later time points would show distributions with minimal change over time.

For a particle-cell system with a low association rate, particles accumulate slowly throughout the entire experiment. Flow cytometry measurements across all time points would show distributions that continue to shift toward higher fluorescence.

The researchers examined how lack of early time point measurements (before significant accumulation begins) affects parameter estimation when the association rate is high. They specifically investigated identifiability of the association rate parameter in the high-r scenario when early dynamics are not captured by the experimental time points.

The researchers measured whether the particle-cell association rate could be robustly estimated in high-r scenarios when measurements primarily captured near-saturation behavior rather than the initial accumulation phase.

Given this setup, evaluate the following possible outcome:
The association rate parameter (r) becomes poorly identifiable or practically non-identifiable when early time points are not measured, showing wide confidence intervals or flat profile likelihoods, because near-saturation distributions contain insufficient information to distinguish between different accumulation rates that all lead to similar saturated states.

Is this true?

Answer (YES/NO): YES